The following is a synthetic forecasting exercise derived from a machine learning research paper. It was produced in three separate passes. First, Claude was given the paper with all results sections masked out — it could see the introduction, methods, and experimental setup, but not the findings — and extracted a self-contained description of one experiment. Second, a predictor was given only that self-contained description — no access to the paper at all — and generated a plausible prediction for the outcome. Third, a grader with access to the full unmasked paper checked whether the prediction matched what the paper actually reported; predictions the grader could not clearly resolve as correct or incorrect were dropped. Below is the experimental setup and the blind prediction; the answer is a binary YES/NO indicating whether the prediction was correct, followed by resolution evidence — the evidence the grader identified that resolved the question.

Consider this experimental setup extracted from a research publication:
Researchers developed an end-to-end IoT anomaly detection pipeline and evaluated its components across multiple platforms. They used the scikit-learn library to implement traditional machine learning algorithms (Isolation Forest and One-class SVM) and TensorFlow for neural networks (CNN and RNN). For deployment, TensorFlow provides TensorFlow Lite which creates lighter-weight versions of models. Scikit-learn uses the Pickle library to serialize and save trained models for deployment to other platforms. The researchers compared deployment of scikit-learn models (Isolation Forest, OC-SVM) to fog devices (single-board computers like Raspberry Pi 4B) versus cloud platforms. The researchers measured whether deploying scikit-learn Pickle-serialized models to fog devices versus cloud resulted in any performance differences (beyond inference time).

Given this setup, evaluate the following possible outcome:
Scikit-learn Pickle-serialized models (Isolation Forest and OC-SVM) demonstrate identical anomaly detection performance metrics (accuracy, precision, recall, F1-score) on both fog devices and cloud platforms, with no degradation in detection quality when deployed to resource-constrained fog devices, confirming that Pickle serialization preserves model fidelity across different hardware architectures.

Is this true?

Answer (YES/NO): YES